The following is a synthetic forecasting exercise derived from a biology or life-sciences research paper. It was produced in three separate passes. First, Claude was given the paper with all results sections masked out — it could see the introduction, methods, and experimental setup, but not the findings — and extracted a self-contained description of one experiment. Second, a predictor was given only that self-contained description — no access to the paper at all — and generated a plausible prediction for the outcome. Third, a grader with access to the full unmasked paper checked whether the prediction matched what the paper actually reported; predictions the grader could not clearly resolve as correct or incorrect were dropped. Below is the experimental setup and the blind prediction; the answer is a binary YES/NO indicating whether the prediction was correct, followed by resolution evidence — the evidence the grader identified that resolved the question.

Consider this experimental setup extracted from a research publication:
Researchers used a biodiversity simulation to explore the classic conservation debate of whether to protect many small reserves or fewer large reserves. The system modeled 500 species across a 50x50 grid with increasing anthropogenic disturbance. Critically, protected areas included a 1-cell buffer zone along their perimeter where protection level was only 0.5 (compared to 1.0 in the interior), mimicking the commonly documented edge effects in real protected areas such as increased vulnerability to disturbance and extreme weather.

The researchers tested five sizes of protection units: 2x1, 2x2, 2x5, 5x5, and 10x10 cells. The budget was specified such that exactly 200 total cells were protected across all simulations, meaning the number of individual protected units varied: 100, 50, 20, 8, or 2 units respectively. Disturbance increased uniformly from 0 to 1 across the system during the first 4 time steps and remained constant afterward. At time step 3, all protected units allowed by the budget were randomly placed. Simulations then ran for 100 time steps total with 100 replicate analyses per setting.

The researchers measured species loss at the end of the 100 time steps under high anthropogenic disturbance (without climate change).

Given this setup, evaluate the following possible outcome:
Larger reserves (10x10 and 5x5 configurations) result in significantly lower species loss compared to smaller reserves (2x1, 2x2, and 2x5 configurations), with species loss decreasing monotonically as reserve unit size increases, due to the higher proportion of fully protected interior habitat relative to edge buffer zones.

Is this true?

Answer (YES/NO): NO